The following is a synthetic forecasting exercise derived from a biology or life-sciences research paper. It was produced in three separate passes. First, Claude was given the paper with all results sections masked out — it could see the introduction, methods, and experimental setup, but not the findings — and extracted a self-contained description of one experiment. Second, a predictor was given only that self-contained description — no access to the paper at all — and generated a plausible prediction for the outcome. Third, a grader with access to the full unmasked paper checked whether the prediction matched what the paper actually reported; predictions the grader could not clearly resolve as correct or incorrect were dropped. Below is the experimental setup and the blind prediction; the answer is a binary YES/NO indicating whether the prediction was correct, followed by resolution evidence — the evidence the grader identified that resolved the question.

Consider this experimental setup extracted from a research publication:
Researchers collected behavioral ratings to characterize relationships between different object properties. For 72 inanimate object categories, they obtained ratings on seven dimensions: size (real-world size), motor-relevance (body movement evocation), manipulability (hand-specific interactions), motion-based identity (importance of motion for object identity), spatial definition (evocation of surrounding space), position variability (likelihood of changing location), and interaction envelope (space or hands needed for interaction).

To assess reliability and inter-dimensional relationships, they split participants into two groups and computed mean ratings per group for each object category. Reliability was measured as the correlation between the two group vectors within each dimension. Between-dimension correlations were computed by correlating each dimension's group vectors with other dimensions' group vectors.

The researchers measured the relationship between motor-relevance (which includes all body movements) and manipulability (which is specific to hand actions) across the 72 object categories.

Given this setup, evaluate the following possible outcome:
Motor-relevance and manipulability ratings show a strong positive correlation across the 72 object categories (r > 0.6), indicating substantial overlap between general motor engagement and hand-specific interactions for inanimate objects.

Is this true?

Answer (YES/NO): YES